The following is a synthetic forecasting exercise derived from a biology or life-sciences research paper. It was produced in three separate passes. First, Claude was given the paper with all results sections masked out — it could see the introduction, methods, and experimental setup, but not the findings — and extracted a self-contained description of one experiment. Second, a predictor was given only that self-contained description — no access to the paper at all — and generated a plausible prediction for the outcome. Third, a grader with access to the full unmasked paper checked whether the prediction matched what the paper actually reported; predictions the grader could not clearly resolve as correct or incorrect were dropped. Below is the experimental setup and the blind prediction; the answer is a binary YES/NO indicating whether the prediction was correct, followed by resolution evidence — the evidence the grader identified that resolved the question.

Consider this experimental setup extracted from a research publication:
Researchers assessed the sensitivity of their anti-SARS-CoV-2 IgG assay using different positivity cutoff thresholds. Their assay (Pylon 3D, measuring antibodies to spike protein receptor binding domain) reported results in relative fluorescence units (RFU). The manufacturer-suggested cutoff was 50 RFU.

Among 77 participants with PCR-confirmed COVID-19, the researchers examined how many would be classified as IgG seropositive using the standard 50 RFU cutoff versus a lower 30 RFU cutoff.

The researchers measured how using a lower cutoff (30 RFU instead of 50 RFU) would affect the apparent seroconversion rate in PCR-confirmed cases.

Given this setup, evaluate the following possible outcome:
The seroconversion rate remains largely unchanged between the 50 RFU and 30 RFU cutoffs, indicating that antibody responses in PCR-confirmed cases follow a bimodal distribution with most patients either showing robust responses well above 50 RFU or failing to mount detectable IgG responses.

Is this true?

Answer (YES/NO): NO